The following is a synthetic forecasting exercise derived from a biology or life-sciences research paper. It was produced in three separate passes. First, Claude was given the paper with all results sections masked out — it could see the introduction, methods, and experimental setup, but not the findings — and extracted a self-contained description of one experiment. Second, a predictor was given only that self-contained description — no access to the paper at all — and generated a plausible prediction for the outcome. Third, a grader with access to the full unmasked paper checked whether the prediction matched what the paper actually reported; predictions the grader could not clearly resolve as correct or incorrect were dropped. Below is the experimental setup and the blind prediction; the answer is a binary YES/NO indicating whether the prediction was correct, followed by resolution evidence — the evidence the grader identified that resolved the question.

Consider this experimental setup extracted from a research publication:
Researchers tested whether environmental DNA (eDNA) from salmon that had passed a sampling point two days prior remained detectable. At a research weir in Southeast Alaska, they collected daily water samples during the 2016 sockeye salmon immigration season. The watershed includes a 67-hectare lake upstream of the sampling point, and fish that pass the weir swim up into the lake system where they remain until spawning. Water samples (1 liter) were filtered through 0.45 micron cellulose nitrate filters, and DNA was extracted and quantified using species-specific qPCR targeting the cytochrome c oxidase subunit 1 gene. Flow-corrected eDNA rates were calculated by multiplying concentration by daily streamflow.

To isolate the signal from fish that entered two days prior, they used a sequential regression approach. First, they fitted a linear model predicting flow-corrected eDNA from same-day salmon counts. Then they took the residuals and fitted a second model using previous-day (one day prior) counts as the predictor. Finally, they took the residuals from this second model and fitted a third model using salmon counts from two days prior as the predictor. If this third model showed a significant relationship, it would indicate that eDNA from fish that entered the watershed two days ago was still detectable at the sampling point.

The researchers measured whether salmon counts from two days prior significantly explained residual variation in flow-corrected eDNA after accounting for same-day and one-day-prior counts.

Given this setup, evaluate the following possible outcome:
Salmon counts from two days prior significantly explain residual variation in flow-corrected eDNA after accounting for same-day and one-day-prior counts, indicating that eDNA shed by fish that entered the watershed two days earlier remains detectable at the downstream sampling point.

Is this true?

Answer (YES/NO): NO